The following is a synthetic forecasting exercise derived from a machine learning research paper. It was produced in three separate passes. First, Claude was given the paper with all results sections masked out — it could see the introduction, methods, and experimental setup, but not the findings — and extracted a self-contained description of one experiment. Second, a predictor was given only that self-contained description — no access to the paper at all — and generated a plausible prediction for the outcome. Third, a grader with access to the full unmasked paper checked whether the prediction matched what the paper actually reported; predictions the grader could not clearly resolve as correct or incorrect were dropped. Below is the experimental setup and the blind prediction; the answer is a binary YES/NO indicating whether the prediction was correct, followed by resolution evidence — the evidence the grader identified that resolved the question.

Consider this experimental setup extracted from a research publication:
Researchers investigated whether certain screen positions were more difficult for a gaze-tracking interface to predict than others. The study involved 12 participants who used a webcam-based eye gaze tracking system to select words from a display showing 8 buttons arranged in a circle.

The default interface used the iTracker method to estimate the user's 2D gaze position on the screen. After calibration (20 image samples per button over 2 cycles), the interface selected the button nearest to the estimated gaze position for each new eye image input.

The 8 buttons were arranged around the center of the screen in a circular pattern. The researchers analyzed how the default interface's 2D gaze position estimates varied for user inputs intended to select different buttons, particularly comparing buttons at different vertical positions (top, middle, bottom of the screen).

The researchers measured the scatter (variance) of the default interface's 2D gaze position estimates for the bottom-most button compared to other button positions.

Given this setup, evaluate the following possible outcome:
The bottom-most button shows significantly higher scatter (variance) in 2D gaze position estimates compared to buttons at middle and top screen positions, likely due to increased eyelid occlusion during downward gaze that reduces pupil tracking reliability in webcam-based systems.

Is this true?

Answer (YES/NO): YES